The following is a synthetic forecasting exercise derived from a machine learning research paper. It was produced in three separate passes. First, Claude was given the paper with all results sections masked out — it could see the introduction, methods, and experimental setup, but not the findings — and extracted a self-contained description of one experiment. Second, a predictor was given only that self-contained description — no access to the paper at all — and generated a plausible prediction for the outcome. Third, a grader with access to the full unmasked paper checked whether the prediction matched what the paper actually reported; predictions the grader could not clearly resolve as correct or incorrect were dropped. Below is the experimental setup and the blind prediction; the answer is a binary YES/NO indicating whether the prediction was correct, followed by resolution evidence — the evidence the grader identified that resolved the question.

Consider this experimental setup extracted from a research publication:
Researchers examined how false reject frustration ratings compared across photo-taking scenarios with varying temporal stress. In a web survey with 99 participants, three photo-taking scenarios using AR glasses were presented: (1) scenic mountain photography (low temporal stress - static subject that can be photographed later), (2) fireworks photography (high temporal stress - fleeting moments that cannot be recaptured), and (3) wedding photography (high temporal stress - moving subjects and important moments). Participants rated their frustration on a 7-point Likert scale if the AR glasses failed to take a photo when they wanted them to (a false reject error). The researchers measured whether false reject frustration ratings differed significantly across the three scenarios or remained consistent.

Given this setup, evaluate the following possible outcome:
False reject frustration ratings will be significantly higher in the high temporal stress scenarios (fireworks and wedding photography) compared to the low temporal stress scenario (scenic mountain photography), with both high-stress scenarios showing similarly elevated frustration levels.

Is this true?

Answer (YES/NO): NO